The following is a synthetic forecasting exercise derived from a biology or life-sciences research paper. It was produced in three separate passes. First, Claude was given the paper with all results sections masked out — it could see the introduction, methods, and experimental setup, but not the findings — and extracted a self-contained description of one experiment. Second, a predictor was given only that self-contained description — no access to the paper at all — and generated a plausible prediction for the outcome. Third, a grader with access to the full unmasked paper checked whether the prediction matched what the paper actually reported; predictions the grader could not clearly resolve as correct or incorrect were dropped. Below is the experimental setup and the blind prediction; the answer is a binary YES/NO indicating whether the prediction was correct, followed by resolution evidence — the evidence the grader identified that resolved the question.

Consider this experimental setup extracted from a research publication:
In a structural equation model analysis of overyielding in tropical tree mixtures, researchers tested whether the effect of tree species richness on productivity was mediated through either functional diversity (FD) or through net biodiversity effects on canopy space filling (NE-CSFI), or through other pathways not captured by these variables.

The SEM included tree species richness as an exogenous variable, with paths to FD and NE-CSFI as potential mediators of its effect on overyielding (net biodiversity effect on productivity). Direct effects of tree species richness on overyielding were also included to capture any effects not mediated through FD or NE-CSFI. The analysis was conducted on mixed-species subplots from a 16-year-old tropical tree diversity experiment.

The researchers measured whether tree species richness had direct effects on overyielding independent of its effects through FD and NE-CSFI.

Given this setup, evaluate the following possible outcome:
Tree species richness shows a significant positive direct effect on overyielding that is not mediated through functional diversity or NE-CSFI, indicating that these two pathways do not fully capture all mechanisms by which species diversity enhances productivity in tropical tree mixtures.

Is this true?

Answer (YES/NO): NO